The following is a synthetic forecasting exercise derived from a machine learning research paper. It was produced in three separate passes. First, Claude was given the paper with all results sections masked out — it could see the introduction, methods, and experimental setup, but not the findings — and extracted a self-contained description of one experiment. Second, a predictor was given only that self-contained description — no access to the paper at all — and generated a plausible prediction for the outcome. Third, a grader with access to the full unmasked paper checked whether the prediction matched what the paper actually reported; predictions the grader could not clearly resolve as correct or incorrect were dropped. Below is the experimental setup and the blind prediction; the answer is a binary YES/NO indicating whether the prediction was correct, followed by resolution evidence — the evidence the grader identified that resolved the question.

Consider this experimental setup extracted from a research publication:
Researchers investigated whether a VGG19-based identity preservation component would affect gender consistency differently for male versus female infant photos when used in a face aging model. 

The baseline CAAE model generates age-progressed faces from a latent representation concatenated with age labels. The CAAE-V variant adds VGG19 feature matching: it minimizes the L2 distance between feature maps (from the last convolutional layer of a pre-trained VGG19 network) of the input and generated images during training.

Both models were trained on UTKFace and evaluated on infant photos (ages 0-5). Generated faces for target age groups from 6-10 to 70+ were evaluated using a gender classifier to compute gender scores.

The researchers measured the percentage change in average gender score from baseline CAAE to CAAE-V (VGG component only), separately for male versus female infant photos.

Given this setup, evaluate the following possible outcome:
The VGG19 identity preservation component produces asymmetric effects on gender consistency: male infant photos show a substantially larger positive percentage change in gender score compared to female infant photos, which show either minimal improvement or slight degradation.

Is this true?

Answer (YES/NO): NO